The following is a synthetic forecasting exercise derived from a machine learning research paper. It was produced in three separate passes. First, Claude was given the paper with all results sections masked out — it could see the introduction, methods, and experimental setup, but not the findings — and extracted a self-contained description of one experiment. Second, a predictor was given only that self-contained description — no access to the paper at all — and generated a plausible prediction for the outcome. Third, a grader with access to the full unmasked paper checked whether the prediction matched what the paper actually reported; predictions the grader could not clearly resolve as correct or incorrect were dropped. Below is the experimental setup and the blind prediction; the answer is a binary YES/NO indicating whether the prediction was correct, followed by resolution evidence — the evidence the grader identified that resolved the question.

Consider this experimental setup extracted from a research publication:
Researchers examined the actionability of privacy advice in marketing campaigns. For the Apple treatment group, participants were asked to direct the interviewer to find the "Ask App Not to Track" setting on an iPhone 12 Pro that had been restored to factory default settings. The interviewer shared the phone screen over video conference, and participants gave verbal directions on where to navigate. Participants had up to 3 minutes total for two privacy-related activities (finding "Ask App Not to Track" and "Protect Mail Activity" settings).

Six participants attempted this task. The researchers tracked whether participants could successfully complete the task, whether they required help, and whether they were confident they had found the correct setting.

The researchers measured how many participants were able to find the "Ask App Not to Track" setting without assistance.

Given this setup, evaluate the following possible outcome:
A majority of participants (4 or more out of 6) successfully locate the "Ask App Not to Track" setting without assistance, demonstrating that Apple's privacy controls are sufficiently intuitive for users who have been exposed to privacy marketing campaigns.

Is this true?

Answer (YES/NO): NO